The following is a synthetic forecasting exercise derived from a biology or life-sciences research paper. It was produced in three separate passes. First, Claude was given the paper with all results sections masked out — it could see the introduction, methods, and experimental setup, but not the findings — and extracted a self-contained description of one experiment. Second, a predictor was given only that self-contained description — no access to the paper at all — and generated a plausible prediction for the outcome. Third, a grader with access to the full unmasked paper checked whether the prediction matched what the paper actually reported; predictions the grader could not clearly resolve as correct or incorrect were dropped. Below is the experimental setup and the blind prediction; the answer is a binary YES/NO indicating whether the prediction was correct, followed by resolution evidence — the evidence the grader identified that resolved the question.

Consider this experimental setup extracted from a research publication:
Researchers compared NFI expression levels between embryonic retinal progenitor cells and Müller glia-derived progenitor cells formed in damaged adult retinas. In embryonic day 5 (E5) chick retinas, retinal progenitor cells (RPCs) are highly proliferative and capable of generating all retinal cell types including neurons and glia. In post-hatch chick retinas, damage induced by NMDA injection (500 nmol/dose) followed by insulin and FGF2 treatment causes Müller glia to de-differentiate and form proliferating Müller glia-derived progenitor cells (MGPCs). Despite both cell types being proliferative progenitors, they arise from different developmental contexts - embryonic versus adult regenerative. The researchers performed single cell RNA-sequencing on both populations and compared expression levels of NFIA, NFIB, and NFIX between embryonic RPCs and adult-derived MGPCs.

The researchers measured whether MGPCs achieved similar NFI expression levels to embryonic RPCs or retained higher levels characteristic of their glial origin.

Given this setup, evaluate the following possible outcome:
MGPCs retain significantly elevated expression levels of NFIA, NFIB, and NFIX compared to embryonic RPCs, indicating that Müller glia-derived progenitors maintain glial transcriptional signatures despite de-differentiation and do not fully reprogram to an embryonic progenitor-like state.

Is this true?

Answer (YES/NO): YES